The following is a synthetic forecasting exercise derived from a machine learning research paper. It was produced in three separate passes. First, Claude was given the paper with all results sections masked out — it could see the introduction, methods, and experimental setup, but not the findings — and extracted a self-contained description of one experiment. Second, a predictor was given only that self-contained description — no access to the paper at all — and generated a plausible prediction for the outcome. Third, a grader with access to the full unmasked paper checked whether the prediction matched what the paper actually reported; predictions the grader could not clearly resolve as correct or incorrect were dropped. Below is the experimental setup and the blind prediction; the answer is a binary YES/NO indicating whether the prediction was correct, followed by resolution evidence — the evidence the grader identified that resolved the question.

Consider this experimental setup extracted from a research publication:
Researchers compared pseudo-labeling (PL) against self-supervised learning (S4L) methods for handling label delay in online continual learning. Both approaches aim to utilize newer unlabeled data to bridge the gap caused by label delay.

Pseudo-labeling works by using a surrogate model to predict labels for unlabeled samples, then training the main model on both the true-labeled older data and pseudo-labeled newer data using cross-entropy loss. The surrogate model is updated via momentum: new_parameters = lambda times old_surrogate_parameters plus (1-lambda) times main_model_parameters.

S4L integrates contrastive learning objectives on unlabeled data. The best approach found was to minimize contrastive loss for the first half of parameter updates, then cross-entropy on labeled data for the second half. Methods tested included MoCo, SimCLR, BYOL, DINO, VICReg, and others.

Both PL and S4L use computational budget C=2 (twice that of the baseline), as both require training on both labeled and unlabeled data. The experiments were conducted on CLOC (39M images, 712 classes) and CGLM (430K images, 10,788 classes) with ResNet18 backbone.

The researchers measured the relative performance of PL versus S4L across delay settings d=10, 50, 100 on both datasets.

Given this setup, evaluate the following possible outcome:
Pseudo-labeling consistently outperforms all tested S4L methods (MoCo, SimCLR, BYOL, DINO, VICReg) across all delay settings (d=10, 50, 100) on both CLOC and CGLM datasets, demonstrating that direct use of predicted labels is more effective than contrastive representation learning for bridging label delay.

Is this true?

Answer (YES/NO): NO